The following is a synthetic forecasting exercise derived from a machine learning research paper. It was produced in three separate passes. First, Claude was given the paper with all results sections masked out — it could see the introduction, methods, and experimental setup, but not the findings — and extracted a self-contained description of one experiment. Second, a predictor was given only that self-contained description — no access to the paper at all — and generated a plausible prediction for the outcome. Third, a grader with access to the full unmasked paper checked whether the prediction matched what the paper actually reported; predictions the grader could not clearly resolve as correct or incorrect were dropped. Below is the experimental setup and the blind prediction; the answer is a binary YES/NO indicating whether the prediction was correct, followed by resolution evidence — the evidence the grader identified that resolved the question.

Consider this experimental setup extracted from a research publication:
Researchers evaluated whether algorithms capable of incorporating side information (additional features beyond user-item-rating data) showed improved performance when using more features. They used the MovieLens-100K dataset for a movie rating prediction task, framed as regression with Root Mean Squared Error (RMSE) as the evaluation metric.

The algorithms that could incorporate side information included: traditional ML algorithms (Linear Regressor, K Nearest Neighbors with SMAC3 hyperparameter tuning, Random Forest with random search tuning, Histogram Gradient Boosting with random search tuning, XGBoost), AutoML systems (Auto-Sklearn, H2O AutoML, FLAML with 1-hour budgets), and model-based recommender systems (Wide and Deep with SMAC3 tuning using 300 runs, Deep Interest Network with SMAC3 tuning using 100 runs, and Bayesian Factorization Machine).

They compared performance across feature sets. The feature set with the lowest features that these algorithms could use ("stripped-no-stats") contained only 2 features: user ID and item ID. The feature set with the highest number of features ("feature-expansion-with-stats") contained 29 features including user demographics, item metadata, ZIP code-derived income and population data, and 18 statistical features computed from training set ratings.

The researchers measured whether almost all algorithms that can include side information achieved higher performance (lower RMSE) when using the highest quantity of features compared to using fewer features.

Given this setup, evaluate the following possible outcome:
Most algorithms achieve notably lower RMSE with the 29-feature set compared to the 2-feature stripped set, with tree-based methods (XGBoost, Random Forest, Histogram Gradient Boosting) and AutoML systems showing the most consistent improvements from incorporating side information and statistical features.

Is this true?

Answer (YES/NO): NO